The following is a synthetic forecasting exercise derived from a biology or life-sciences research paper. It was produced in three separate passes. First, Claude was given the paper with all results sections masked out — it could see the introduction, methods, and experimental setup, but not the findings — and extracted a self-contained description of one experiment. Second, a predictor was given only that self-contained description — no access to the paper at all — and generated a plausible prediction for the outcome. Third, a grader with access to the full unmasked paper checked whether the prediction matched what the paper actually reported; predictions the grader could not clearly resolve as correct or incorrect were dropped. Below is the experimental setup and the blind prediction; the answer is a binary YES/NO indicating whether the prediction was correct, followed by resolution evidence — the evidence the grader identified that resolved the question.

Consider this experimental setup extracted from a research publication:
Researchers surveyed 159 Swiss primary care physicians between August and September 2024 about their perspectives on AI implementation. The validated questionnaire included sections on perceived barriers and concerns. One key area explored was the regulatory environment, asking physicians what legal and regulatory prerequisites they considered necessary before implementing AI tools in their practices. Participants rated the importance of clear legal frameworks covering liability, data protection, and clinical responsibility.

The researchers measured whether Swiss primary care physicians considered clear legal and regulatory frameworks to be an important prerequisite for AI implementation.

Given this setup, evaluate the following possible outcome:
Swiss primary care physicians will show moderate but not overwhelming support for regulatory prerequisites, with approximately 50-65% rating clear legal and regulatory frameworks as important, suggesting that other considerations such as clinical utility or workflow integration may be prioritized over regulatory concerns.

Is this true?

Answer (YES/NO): NO